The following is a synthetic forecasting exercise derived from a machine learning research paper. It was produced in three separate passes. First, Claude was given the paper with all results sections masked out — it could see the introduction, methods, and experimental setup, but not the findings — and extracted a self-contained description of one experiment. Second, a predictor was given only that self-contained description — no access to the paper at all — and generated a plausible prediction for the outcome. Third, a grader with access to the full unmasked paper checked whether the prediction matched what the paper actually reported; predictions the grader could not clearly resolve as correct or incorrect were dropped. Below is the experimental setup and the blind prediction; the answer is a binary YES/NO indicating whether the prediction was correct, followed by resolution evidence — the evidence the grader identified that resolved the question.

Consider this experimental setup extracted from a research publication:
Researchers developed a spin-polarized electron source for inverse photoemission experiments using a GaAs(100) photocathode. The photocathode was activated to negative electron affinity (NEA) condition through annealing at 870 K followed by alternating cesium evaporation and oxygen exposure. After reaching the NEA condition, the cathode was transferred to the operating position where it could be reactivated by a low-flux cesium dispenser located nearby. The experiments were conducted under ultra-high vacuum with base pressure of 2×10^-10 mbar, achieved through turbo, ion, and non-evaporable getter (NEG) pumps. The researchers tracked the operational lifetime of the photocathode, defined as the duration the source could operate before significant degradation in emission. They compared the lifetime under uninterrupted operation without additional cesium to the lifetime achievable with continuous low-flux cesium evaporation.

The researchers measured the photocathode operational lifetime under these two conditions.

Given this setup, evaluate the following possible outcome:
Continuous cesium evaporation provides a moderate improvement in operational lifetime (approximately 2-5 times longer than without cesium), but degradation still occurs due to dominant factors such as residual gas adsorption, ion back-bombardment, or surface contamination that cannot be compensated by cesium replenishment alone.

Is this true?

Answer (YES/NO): YES